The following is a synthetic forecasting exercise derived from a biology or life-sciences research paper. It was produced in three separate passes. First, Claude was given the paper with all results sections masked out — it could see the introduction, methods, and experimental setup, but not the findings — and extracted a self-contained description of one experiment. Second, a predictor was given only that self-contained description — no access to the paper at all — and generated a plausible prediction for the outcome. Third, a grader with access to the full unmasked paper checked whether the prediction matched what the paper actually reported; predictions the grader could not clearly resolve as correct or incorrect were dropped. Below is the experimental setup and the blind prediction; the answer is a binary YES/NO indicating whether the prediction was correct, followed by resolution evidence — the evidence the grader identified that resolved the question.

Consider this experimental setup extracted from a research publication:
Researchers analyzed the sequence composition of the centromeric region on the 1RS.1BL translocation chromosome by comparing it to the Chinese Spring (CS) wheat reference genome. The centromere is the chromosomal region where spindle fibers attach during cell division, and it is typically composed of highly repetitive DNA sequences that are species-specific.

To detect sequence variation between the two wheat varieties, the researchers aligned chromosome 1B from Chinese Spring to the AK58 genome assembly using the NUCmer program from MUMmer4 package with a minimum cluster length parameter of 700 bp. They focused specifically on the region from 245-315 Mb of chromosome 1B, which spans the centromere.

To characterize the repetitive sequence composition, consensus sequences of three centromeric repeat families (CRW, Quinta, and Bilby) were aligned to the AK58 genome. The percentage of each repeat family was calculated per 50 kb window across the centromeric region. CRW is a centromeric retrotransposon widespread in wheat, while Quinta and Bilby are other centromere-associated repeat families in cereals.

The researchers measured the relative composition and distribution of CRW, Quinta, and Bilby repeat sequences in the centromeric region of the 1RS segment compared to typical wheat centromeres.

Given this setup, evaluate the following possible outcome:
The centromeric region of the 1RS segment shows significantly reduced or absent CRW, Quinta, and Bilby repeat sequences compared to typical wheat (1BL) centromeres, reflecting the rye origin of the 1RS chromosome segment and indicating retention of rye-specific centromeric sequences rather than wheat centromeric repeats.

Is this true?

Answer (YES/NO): NO